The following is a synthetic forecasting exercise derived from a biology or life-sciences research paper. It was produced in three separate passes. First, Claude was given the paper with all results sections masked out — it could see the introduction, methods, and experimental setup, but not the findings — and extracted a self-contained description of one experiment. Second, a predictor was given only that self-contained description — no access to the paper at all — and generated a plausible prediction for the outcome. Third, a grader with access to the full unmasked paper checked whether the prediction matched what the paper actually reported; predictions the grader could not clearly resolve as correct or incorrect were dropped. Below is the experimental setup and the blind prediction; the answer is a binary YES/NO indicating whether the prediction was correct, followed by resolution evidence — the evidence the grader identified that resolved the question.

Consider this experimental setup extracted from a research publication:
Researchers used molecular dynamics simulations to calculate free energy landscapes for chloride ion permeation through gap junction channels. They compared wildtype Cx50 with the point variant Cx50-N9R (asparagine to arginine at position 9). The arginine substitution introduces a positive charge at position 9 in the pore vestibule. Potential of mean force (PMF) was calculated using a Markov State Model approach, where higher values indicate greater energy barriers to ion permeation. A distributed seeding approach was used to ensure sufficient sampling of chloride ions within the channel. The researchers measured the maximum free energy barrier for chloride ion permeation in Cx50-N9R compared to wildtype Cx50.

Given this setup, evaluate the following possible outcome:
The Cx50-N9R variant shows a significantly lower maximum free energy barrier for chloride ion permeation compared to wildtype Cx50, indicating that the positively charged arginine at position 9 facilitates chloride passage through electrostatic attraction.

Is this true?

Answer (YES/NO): NO